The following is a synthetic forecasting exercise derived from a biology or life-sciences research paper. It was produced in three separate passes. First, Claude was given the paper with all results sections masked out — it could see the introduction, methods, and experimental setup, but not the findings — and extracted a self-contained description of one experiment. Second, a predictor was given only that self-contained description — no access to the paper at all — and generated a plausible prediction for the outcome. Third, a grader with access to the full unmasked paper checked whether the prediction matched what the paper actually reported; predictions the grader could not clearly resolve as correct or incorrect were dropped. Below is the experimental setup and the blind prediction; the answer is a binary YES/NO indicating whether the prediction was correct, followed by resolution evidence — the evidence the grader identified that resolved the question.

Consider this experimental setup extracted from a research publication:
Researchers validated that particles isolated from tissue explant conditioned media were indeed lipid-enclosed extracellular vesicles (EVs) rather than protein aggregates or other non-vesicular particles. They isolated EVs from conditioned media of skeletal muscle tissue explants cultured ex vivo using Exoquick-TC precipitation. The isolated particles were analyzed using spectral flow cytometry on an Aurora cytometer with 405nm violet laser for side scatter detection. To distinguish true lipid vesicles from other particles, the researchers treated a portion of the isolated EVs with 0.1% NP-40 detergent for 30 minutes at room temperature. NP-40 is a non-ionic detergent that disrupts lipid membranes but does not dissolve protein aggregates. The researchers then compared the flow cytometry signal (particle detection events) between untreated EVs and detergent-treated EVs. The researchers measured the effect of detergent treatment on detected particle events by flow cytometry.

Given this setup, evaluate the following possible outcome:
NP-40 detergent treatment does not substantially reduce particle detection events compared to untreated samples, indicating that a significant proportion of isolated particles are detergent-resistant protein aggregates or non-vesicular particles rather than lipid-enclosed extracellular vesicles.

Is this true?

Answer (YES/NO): NO